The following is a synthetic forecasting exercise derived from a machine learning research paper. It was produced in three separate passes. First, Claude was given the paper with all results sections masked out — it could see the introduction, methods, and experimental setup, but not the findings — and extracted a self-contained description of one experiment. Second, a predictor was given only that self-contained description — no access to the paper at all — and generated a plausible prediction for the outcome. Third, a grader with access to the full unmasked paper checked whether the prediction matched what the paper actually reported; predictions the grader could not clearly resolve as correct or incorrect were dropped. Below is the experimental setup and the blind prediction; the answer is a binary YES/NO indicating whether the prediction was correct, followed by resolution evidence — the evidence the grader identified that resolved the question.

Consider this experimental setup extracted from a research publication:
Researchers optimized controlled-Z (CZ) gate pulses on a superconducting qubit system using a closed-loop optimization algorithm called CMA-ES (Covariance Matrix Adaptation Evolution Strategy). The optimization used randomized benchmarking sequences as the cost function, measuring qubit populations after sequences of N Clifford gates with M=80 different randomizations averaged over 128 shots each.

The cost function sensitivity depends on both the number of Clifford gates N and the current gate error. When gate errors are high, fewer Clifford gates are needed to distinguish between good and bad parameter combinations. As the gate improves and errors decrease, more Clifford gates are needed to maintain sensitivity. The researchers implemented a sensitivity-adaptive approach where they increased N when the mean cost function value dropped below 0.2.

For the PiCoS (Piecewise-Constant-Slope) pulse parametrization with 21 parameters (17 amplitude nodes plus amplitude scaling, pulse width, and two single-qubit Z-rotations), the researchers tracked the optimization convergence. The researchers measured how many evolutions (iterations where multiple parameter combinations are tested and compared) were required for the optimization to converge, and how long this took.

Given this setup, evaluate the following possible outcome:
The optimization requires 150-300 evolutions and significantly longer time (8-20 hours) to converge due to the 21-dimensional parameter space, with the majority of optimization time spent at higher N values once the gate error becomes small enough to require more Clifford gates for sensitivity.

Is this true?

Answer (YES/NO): YES